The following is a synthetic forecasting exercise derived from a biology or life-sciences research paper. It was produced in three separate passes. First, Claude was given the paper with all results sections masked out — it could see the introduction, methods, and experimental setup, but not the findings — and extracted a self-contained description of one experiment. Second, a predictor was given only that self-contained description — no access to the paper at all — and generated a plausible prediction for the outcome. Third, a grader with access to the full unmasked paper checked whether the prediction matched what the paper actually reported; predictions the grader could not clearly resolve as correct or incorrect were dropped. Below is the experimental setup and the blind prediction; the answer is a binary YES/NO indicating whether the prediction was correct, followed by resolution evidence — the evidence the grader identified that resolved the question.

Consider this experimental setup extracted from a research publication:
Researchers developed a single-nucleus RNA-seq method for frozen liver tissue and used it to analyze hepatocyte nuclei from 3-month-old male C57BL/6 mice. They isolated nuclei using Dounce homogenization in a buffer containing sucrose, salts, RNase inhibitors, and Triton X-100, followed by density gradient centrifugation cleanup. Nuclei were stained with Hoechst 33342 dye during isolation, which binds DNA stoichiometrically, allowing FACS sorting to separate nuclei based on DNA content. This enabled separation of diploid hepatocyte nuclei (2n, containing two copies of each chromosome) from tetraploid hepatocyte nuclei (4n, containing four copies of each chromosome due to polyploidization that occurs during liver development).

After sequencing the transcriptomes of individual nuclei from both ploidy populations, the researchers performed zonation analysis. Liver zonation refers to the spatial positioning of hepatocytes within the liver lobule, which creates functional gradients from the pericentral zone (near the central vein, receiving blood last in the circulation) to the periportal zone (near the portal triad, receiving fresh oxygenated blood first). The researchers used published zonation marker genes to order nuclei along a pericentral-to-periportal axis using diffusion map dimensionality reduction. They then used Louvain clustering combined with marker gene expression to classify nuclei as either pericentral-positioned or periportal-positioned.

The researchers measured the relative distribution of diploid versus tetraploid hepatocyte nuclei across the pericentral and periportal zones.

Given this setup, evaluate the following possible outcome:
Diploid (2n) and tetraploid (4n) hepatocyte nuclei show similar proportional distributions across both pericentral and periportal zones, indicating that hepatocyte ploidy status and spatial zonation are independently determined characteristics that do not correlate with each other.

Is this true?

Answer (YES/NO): NO